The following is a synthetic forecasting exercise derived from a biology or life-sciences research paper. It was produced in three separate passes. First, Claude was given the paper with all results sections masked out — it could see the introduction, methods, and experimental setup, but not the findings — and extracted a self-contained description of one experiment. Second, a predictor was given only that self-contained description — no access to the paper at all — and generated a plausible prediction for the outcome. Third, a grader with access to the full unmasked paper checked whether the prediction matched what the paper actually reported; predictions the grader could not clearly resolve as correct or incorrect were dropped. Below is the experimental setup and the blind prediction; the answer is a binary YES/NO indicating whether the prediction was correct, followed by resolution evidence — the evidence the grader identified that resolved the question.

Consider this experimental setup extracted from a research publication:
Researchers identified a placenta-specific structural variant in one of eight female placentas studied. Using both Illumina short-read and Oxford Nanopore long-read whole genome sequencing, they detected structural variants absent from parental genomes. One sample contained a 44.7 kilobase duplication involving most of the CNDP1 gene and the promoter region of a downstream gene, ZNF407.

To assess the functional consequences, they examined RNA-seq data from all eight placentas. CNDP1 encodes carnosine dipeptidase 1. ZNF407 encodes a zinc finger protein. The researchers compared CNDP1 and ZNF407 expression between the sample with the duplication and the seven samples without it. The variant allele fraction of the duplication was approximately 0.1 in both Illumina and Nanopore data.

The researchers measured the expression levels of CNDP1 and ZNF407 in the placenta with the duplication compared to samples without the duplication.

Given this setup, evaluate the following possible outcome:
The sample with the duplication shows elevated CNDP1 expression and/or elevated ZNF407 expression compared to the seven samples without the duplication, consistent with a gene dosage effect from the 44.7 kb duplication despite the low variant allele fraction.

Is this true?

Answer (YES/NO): NO